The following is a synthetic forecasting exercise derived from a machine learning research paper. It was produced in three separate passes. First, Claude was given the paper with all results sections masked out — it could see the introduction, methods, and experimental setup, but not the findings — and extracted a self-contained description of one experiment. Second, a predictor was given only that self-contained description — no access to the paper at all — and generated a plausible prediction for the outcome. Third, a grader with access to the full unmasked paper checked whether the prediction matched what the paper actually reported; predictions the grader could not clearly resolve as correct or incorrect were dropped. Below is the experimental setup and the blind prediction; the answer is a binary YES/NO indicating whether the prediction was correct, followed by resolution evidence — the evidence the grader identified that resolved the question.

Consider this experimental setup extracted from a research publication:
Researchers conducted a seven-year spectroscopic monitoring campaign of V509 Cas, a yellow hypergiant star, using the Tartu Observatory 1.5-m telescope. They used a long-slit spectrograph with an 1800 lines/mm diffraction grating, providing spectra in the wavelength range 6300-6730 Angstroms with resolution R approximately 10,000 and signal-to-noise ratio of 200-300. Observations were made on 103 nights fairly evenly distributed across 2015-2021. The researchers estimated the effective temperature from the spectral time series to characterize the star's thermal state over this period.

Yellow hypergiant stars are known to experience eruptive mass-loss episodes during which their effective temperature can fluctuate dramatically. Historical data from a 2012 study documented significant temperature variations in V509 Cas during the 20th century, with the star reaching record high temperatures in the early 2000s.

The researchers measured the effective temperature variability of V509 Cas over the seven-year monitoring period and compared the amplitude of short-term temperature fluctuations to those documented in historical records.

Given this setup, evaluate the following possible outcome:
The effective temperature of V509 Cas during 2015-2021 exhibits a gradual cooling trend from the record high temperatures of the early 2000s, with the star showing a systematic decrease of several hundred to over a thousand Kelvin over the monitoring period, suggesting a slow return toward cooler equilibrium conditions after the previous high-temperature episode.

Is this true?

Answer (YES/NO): NO